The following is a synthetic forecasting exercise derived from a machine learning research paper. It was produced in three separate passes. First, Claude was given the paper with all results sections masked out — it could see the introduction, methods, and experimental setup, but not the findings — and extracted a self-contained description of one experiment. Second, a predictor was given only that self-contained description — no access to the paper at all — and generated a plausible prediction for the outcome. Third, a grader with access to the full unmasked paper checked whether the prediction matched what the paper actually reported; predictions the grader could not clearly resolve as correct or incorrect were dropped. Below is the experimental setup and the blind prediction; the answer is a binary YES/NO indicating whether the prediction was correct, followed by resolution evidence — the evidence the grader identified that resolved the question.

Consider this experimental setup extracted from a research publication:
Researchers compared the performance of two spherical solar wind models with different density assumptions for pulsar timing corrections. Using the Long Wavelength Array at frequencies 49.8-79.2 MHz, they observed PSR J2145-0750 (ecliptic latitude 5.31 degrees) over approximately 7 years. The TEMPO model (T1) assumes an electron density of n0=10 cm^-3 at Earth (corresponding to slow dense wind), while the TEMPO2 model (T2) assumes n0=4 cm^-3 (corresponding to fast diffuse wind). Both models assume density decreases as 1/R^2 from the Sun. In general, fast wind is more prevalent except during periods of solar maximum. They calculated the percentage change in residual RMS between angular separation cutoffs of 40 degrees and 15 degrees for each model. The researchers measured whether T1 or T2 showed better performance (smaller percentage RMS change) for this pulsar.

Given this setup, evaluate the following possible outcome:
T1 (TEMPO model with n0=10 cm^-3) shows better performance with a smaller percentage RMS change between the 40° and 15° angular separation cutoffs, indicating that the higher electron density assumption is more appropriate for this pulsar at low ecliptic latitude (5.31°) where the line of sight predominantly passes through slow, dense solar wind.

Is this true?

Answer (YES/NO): YES